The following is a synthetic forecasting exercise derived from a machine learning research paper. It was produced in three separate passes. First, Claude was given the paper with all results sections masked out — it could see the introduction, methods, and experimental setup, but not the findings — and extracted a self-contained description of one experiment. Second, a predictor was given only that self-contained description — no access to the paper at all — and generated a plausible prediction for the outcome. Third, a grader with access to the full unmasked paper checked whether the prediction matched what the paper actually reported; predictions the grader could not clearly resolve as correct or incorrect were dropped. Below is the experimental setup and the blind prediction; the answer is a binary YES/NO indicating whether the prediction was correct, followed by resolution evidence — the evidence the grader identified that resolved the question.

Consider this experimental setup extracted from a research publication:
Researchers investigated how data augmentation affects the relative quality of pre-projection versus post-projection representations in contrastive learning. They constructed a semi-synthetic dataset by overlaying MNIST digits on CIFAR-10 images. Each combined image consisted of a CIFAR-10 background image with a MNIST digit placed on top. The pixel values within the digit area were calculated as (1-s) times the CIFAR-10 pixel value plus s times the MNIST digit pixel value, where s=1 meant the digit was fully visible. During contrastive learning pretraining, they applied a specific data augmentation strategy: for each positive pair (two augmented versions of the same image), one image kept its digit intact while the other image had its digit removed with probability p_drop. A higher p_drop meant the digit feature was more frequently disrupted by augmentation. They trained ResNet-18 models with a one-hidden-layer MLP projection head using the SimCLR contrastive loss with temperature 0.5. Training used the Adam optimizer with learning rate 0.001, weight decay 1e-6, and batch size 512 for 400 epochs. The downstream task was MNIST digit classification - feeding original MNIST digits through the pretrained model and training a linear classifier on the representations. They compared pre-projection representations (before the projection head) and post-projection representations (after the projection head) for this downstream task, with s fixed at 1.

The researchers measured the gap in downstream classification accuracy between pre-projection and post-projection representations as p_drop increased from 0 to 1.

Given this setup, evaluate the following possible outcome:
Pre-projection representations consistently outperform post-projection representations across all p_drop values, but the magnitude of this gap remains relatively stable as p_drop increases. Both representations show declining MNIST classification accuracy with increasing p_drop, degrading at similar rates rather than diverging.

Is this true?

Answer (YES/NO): NO